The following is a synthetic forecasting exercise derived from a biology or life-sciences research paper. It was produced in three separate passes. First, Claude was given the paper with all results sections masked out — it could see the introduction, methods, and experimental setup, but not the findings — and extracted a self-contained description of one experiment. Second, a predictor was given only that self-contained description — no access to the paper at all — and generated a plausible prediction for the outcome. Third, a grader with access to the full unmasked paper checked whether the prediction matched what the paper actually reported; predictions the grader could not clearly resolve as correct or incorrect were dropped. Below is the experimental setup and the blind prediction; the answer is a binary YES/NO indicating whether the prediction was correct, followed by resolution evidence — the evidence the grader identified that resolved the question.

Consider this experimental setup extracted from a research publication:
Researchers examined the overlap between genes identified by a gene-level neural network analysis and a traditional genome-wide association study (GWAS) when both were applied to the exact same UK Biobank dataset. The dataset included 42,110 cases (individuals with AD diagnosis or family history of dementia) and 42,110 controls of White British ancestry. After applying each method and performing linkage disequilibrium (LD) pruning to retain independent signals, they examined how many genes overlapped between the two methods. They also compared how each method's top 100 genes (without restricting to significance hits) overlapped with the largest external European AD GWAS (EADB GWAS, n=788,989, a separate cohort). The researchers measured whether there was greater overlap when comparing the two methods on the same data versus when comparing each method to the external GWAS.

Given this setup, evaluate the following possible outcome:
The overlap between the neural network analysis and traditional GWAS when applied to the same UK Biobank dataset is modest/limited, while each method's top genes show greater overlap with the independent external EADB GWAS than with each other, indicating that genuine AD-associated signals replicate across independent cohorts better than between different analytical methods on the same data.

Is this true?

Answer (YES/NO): NO